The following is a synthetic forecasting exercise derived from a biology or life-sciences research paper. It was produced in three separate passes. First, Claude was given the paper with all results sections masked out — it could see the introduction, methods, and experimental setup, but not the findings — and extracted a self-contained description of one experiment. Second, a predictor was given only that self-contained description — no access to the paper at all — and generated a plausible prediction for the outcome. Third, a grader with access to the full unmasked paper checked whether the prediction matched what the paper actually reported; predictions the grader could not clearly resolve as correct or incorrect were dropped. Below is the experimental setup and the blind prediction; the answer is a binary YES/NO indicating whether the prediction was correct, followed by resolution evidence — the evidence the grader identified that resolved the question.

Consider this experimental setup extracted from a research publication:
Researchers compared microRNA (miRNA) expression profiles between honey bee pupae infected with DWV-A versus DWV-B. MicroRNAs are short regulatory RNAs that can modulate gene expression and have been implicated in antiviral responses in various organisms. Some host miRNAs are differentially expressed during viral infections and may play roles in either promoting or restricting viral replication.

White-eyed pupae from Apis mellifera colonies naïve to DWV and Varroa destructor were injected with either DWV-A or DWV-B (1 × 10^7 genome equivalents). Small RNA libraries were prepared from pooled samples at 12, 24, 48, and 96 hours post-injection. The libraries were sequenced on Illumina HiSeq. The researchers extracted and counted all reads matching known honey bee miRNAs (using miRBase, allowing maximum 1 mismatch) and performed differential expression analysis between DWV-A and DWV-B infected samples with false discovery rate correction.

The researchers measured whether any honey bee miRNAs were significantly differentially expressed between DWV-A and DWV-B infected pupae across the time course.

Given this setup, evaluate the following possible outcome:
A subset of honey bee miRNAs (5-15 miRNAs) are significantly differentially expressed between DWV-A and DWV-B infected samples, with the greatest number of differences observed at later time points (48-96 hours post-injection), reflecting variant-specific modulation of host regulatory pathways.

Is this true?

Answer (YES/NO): NO